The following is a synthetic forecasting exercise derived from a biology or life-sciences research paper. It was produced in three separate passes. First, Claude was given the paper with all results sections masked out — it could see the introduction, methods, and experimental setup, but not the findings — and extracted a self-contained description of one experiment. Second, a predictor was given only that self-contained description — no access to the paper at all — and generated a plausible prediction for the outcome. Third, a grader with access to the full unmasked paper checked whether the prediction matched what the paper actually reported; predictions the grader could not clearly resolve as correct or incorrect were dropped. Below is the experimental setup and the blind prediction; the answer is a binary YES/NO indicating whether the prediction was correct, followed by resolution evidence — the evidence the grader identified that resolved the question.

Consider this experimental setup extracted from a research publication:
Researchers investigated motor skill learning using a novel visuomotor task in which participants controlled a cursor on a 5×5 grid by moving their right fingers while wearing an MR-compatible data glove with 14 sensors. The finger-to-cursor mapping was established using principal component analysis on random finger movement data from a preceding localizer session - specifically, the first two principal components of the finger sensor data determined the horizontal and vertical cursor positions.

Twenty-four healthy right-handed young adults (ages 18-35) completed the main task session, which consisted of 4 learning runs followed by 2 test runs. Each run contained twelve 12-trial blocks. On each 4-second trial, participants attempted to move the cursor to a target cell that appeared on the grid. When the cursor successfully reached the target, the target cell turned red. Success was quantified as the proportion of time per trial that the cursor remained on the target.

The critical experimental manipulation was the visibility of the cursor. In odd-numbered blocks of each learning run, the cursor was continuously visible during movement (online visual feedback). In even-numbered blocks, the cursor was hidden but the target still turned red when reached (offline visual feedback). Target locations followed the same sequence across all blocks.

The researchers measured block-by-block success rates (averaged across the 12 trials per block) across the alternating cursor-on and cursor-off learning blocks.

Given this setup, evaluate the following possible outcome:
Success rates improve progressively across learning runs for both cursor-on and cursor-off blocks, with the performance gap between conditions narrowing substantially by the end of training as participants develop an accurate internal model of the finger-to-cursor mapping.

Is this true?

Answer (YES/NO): NO